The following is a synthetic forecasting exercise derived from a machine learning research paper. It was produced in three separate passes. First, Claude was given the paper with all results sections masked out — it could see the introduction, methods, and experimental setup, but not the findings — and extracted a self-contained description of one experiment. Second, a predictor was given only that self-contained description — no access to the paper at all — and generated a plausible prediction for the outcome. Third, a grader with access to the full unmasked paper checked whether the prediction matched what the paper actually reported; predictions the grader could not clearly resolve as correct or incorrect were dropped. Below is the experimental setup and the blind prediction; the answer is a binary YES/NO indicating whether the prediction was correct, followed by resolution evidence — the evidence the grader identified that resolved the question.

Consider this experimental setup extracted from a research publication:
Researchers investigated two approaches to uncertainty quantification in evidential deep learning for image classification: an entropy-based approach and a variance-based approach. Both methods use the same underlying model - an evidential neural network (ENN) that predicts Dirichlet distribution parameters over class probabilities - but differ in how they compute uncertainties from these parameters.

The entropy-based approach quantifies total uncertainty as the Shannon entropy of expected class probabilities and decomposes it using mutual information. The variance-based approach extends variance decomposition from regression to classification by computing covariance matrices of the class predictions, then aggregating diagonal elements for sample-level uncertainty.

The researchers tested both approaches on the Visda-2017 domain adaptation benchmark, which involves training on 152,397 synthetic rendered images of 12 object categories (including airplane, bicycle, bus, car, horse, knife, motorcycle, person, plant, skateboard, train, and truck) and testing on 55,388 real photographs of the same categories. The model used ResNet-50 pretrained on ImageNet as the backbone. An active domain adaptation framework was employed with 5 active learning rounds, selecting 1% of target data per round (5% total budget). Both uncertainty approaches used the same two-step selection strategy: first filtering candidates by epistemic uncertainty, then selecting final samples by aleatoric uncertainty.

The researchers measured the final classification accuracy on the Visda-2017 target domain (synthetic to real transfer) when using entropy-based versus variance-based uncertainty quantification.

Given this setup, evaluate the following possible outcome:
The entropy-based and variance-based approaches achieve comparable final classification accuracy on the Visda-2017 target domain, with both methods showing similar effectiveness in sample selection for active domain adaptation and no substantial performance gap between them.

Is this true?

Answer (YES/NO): YES